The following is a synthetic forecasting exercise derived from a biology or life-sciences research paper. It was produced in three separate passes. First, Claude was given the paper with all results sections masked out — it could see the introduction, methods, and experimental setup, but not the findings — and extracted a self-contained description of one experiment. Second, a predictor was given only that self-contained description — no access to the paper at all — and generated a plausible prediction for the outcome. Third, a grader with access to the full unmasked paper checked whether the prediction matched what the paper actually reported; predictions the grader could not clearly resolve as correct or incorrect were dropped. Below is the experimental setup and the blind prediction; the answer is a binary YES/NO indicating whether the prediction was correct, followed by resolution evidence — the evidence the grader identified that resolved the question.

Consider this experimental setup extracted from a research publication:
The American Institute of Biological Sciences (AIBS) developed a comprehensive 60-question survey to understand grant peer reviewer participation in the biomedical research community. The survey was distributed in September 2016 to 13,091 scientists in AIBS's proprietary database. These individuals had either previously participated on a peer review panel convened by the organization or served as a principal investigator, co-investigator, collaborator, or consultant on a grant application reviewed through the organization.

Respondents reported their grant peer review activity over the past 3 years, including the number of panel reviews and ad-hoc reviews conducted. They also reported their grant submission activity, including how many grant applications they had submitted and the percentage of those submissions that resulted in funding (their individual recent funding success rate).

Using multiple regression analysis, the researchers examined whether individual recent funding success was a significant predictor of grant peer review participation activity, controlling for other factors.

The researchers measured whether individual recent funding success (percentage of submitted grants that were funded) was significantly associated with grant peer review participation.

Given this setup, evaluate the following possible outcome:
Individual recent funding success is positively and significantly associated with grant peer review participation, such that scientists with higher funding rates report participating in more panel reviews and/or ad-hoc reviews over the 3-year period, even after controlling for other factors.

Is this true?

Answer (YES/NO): NO